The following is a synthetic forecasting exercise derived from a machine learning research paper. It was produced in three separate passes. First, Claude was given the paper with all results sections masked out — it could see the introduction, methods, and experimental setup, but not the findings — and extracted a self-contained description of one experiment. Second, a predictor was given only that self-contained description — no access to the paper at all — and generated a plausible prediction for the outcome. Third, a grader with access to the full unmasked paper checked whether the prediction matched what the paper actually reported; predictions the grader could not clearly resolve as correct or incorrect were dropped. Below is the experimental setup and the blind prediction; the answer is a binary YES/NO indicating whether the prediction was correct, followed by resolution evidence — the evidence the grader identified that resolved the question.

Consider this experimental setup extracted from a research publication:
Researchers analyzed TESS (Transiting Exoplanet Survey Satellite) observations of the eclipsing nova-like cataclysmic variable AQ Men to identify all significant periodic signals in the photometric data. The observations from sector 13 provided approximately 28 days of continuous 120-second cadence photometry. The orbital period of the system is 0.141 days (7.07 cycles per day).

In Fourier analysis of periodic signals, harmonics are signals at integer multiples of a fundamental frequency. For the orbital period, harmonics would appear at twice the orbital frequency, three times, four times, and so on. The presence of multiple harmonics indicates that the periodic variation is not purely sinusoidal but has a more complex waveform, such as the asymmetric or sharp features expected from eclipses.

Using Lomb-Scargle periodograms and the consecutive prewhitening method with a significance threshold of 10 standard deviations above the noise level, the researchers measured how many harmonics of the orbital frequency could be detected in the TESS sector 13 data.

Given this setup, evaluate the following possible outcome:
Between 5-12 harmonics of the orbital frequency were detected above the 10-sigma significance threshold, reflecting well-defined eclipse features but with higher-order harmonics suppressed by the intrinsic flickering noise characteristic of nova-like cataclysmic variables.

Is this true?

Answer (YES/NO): YES